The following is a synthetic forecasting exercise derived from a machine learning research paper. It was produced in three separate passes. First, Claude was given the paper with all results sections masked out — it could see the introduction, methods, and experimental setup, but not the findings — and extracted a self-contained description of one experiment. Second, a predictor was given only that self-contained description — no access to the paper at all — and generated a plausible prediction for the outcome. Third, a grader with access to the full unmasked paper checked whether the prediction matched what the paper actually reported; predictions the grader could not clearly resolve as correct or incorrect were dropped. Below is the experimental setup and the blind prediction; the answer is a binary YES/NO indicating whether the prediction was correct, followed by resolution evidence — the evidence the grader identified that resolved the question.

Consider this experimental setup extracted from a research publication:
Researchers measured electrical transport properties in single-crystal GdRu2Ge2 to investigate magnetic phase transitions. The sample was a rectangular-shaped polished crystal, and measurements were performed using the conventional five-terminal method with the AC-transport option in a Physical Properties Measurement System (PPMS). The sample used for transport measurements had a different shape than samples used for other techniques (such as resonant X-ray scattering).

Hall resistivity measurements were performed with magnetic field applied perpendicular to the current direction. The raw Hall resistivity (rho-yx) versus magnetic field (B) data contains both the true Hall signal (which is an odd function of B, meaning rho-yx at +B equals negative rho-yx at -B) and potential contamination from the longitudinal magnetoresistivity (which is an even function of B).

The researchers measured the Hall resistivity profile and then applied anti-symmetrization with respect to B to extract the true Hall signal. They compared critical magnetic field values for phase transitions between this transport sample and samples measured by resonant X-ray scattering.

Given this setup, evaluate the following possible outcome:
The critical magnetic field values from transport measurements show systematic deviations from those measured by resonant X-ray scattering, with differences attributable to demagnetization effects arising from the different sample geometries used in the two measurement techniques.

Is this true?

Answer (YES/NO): YES